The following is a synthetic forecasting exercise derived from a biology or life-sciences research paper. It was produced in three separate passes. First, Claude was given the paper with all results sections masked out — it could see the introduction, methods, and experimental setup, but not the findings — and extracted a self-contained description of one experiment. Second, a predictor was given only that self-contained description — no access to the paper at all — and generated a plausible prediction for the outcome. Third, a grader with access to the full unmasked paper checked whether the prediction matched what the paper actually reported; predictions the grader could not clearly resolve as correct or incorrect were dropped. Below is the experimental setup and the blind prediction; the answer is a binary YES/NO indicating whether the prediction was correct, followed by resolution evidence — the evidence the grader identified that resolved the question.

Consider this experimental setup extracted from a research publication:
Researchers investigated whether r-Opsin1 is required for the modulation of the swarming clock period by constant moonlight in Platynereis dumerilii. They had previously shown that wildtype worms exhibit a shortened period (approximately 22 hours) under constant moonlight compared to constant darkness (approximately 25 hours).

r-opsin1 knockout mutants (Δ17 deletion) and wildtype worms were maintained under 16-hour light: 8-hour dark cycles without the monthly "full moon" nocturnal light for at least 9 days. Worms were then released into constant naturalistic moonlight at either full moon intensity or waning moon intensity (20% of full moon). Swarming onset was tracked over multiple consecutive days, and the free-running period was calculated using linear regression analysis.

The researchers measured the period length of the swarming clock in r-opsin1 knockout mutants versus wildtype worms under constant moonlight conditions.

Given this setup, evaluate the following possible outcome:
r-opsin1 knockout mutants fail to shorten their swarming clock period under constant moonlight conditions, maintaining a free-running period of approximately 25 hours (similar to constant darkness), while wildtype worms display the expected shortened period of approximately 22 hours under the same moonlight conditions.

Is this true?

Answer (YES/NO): NO